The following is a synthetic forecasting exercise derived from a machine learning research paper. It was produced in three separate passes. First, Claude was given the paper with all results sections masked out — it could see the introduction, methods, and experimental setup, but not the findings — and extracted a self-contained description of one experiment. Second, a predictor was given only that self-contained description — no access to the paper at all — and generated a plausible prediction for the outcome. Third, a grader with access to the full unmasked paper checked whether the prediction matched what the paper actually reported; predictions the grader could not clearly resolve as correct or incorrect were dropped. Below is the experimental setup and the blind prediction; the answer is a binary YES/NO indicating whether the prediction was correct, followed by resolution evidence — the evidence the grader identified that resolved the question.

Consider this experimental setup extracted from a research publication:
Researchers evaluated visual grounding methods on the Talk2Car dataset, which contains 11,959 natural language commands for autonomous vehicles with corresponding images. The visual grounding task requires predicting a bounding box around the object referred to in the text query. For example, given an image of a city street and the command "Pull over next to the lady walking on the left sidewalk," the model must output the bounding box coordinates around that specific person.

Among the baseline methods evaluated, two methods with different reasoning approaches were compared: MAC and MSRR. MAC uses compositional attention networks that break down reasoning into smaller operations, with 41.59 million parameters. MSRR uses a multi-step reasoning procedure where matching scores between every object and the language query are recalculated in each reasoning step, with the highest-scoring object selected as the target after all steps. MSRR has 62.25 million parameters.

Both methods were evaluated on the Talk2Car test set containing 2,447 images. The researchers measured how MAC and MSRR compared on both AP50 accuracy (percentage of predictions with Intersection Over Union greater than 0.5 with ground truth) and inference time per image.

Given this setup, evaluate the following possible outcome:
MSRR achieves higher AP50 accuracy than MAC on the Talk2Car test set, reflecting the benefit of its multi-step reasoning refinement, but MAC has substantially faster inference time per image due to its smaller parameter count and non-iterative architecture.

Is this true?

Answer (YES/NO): YES